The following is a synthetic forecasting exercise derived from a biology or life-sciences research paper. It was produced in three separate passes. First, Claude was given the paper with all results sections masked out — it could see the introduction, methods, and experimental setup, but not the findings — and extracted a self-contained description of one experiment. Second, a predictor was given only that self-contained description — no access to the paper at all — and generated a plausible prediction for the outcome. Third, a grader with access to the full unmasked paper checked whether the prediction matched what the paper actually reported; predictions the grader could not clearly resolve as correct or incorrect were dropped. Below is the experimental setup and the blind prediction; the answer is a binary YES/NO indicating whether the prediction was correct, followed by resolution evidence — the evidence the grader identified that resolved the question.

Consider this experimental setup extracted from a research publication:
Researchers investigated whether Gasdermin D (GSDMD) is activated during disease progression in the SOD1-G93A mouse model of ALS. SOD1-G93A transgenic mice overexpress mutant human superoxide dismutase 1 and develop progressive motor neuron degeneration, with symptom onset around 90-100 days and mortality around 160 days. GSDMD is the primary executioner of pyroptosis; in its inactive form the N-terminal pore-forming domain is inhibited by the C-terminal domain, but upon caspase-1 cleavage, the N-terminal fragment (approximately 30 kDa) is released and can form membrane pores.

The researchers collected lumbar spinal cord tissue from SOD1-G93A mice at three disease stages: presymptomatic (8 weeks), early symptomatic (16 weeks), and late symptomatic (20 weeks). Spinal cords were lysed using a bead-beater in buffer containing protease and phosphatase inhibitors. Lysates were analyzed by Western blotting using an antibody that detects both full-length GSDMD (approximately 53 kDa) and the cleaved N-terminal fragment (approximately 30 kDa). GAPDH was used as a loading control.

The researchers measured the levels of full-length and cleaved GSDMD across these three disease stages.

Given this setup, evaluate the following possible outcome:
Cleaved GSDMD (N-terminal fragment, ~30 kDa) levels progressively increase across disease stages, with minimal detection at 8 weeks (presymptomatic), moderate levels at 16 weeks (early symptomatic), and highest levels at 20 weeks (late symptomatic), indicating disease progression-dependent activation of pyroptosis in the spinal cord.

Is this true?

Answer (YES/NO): YES